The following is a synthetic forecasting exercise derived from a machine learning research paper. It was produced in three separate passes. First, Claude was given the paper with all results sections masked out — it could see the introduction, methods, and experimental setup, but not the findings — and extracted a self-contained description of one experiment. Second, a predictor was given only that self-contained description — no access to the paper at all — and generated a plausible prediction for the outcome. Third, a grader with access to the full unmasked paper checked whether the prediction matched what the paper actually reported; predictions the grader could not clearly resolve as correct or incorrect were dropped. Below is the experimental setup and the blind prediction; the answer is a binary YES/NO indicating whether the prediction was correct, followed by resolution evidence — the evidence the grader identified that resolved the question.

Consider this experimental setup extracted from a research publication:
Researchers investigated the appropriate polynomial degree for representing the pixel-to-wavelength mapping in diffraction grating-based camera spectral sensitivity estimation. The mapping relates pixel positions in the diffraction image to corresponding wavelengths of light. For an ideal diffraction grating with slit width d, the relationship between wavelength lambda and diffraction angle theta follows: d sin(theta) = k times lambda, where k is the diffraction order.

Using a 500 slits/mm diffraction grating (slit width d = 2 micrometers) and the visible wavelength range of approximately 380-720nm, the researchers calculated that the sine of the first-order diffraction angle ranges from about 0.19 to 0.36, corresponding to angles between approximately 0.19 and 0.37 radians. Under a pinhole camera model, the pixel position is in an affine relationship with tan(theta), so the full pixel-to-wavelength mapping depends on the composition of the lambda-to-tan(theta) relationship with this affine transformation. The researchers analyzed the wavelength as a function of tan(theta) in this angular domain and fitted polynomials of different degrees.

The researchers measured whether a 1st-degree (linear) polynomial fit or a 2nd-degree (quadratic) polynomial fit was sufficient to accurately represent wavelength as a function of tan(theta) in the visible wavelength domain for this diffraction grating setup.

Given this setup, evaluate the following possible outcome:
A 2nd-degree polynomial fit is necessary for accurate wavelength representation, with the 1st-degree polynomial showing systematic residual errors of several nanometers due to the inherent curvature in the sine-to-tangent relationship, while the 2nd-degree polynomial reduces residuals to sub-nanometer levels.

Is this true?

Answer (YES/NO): NO